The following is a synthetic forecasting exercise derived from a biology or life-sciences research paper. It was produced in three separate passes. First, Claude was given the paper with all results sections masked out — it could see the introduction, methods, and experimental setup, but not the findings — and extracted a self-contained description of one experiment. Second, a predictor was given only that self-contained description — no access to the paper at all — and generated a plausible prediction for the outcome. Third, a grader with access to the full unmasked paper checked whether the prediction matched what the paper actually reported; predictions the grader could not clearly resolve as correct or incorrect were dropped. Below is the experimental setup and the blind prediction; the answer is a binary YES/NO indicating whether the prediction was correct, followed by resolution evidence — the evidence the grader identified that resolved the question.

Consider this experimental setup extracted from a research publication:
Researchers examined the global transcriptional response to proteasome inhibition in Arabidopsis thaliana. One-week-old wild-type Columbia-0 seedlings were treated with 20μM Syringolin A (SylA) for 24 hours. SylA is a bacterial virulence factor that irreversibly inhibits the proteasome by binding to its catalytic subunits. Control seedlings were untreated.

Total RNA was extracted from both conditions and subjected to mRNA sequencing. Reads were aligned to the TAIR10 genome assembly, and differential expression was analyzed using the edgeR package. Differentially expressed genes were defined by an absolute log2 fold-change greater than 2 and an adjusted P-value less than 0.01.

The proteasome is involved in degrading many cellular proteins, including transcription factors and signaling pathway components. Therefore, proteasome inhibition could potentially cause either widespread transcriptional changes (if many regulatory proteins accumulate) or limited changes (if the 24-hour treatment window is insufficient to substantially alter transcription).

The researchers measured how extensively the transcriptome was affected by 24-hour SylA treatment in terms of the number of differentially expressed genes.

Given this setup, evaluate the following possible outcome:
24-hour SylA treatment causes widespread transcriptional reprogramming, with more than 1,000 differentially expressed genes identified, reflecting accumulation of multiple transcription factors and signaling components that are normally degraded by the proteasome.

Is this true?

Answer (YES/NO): YES